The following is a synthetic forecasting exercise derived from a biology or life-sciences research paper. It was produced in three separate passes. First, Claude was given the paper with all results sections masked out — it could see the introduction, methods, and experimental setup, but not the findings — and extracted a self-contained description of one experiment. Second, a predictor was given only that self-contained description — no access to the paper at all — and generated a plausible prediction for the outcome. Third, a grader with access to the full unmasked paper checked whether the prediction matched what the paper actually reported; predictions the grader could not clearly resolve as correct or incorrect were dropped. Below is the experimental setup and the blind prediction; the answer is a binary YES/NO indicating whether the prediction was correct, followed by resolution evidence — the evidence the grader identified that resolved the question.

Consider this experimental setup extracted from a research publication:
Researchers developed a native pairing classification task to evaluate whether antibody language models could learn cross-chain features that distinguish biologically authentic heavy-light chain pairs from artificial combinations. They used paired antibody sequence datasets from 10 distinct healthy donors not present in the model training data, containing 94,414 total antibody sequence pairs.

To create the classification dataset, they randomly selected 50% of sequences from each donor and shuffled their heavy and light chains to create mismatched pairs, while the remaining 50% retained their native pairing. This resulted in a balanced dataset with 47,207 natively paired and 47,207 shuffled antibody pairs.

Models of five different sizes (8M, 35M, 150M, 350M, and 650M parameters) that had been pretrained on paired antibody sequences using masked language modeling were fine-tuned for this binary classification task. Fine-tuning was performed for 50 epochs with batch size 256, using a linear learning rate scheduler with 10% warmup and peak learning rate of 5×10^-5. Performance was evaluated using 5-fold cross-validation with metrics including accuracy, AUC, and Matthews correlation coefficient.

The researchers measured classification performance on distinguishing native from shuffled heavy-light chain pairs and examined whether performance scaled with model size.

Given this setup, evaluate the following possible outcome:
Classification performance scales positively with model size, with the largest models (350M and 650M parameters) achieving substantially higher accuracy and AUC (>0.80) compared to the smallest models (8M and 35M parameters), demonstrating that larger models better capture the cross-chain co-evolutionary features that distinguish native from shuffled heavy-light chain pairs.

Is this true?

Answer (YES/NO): NO